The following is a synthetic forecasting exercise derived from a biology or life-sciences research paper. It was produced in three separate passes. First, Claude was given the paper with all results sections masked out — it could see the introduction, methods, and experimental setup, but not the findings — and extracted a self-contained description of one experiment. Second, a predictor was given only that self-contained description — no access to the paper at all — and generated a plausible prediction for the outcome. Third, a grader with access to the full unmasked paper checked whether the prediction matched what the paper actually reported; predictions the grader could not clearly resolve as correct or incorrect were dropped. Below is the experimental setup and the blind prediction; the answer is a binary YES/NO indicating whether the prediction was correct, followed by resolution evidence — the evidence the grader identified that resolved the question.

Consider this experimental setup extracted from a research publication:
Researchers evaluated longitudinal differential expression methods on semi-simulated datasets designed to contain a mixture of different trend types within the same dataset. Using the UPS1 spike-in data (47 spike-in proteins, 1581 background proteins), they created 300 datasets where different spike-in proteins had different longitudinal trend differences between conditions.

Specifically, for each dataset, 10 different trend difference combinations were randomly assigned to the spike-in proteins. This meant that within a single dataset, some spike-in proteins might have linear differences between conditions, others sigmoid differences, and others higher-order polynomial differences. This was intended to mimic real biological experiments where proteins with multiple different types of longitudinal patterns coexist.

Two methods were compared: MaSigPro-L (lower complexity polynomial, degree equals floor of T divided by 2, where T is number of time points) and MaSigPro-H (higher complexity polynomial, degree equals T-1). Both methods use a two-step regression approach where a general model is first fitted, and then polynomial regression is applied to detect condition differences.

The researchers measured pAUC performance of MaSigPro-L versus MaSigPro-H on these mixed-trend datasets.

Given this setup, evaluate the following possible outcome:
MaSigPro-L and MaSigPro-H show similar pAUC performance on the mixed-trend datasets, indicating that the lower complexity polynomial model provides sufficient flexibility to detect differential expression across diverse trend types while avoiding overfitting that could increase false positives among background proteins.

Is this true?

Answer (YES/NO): NO